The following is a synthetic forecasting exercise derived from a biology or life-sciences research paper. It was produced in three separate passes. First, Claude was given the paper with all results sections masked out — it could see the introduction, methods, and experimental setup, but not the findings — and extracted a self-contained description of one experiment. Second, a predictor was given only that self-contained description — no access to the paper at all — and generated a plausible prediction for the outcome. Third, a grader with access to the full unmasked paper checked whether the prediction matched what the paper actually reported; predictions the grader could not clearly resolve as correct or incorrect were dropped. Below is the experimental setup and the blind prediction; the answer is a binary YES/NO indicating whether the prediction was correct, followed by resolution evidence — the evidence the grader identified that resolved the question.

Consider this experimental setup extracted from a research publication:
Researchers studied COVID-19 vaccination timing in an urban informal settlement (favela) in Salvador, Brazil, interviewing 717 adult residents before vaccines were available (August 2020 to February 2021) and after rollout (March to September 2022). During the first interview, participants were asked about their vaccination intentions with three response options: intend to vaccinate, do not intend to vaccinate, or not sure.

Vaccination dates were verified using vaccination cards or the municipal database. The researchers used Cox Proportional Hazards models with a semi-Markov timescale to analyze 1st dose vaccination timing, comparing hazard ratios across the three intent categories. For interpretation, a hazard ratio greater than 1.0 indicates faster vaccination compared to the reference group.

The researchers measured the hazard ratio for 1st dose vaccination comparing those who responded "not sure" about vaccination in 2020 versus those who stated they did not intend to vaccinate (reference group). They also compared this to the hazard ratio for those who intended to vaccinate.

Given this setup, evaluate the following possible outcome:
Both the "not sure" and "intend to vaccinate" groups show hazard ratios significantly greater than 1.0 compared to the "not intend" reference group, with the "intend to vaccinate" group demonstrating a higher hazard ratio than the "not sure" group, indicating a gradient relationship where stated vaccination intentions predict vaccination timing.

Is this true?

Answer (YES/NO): NO